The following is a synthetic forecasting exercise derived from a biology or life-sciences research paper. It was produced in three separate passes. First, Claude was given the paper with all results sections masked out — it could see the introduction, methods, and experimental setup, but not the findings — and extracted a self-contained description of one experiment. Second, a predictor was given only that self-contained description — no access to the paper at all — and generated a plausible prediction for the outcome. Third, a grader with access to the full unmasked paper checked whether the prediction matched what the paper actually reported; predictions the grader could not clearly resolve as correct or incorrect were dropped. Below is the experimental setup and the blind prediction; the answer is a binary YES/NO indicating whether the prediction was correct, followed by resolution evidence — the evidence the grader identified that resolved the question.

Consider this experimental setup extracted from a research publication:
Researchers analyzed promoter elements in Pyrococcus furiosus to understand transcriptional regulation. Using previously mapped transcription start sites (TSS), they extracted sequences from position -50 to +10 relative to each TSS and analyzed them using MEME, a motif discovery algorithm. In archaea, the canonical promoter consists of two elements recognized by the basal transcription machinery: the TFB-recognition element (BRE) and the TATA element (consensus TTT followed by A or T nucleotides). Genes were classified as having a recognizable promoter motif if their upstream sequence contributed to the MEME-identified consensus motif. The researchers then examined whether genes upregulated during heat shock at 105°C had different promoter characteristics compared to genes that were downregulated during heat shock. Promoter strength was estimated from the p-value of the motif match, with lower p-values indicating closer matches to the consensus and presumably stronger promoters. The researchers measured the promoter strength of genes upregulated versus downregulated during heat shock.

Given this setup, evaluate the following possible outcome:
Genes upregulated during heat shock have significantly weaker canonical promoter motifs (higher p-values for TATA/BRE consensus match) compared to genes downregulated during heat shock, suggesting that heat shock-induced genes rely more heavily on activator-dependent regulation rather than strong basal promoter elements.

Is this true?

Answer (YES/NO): NO